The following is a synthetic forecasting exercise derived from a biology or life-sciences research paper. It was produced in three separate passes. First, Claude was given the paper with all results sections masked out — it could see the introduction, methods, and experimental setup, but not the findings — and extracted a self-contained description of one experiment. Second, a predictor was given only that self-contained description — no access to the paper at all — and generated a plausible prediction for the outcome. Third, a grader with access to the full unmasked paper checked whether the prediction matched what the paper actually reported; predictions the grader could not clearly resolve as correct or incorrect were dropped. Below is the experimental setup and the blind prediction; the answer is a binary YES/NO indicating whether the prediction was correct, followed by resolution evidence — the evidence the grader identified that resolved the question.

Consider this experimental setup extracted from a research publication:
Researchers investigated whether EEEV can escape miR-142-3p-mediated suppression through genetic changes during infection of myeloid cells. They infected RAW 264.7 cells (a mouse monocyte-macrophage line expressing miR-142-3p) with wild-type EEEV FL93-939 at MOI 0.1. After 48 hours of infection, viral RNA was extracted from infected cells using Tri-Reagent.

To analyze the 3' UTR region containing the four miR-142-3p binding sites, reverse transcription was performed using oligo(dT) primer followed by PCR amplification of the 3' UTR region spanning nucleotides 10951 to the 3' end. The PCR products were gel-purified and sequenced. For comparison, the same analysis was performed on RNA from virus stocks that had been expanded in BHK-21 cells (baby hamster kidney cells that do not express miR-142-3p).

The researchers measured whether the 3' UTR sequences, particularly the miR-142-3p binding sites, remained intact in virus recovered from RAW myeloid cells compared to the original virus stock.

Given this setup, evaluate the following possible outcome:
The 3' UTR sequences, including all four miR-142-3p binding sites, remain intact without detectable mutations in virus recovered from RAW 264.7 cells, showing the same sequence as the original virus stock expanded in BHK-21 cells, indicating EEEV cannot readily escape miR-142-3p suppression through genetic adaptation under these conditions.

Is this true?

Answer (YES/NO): NO